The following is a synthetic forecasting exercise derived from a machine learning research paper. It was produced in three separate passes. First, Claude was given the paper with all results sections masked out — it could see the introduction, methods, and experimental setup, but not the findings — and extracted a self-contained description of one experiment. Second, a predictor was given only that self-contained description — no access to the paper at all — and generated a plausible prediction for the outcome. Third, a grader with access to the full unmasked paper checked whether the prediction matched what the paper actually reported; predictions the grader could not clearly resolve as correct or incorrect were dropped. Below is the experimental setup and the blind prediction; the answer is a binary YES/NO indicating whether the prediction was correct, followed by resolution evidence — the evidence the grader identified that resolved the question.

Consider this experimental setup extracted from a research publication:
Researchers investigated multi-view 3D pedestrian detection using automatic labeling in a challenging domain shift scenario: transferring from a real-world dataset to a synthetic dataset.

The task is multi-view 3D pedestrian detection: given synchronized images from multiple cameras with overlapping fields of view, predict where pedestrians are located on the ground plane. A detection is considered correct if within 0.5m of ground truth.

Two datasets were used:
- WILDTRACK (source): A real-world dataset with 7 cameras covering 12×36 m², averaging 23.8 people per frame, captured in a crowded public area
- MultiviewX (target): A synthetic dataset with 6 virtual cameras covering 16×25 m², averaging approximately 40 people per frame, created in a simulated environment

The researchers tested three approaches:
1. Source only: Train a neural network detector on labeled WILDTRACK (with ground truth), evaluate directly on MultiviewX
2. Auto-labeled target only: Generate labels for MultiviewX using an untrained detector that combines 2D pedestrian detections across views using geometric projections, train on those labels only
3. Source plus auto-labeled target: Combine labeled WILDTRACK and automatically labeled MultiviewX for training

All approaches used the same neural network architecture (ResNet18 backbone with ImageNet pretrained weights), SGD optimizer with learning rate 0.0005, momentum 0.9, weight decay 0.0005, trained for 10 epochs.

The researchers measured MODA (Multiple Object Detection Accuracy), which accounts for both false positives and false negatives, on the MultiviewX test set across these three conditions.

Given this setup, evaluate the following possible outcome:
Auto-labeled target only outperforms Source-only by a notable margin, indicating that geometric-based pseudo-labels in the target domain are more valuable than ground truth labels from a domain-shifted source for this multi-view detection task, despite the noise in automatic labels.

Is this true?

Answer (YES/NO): YES